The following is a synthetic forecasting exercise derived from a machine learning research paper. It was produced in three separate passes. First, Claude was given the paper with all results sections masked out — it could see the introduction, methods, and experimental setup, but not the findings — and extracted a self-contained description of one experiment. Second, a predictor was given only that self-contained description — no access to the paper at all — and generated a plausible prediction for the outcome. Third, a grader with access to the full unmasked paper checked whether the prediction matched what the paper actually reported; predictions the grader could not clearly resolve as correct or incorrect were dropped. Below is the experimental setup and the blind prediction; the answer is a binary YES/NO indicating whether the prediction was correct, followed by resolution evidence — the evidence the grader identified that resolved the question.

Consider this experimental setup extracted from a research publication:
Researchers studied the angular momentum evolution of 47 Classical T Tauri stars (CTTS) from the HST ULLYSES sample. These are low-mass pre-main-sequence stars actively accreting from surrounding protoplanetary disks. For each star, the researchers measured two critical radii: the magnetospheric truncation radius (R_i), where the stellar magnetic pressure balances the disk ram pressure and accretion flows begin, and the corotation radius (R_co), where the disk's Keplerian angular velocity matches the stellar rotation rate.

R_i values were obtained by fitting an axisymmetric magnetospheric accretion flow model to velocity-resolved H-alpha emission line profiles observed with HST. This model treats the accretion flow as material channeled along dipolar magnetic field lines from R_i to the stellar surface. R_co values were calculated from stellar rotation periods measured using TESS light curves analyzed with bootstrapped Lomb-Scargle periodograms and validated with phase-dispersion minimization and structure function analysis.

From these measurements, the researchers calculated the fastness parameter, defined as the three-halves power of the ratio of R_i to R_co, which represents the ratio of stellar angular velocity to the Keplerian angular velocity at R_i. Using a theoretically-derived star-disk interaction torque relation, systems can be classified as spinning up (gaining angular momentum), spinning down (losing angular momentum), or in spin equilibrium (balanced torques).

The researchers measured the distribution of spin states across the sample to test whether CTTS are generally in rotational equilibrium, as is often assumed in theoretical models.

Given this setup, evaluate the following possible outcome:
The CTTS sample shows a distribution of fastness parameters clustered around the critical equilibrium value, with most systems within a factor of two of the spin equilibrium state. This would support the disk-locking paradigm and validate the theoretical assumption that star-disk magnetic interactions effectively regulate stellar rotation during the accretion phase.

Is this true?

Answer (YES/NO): NO